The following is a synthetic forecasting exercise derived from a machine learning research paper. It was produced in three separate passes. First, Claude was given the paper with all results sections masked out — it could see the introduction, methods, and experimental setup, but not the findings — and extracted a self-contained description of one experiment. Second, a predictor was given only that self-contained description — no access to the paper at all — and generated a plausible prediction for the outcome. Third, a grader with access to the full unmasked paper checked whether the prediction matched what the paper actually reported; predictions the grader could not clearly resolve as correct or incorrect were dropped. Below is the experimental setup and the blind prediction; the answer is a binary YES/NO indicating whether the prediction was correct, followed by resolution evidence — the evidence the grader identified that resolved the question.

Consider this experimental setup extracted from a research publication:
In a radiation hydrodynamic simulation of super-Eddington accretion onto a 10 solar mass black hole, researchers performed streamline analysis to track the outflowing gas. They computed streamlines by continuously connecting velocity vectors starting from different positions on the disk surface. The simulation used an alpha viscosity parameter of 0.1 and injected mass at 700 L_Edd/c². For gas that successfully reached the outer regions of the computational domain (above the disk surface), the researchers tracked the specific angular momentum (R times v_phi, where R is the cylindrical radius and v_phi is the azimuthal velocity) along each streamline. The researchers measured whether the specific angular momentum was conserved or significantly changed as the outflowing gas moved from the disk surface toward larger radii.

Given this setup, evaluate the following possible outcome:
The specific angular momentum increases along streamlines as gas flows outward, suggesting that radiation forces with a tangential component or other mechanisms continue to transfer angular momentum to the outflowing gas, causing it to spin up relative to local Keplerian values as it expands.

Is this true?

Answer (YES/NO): NO